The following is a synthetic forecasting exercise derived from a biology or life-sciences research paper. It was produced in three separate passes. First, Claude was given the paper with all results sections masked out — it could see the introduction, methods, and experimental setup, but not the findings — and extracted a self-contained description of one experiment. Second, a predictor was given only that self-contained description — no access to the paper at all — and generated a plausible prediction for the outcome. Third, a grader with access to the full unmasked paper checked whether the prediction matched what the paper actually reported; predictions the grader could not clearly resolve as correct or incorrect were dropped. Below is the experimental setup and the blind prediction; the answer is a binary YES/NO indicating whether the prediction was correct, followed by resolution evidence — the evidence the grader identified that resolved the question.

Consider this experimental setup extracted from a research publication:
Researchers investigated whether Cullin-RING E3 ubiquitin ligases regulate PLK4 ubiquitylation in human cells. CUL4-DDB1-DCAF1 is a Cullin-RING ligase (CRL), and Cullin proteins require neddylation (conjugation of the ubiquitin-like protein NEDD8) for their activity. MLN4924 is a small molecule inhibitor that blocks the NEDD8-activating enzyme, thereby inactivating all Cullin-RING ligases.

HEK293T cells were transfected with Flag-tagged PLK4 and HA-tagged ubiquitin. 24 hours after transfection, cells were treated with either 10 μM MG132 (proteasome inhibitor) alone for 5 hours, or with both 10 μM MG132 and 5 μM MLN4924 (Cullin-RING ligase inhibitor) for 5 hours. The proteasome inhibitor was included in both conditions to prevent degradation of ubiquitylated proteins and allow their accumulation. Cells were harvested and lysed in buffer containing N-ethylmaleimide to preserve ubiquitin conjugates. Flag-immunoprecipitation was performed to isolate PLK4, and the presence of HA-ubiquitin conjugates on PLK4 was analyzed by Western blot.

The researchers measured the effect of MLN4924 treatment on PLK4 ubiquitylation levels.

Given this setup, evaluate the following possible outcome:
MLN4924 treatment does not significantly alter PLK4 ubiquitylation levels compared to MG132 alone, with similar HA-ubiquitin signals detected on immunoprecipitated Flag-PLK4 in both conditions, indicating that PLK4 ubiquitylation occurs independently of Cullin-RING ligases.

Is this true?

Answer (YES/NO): NO